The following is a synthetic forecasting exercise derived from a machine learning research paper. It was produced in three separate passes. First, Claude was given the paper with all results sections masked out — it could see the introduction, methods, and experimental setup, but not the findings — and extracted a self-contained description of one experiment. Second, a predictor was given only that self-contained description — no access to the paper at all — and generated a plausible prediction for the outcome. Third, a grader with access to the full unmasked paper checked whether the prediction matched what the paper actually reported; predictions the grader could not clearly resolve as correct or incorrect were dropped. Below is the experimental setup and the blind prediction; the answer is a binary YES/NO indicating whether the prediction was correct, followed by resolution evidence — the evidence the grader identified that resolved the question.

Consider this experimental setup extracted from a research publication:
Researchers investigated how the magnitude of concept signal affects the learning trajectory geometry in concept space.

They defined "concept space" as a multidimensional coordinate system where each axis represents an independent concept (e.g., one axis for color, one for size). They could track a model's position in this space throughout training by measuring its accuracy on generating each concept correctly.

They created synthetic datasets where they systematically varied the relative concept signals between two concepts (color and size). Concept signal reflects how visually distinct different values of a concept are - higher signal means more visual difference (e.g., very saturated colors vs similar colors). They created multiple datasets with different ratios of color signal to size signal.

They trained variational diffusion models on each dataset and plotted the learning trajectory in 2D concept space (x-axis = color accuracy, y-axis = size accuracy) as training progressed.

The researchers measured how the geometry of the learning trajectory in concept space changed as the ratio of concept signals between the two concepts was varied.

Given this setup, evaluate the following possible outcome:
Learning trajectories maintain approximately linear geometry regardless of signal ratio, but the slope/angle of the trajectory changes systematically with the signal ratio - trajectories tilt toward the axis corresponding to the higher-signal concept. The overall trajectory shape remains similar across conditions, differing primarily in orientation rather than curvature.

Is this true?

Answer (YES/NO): NO